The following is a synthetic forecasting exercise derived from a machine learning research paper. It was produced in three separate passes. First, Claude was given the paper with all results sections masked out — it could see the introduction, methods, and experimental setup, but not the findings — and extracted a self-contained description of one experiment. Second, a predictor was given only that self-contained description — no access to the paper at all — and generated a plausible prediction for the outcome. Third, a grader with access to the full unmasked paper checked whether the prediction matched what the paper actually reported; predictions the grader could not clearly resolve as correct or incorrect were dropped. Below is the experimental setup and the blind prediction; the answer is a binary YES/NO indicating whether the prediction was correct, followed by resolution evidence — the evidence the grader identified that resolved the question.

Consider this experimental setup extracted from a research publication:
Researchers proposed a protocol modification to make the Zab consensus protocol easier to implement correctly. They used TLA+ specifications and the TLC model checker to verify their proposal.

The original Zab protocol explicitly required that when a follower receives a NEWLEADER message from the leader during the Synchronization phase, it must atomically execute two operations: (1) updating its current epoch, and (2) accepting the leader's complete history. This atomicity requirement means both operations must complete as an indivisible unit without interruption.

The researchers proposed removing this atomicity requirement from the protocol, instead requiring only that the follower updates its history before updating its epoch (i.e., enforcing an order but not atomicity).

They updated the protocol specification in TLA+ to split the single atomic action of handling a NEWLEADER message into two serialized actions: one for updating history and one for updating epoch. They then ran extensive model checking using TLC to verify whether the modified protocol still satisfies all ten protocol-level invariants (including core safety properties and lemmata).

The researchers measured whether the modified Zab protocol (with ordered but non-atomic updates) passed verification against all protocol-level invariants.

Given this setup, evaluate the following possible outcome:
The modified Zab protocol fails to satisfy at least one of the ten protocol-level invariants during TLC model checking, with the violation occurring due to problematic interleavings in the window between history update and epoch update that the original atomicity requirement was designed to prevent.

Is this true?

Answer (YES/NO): NO